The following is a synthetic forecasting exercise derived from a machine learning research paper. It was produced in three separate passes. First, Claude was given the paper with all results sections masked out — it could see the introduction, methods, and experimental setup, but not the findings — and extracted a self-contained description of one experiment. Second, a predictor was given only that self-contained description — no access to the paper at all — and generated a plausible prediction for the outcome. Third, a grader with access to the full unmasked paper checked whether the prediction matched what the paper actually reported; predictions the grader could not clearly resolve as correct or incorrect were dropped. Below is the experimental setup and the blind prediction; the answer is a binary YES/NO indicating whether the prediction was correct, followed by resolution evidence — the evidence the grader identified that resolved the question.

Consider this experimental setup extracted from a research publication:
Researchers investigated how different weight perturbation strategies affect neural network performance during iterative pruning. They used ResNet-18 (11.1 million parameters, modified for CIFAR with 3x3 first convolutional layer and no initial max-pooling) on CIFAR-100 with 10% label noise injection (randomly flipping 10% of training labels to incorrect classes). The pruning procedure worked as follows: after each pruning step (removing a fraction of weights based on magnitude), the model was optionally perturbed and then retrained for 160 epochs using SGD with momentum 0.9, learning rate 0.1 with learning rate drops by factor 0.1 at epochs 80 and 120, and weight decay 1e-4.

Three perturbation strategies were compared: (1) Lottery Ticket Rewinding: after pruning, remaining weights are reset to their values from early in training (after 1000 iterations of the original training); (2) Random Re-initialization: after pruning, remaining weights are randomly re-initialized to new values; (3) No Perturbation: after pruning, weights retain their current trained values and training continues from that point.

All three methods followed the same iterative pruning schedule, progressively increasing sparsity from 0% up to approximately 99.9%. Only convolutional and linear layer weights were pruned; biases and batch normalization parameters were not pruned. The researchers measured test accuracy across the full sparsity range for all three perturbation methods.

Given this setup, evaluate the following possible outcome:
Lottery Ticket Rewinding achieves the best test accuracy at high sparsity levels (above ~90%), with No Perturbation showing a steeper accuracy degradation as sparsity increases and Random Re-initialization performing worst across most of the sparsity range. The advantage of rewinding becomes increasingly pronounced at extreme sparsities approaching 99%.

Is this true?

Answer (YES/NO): NO